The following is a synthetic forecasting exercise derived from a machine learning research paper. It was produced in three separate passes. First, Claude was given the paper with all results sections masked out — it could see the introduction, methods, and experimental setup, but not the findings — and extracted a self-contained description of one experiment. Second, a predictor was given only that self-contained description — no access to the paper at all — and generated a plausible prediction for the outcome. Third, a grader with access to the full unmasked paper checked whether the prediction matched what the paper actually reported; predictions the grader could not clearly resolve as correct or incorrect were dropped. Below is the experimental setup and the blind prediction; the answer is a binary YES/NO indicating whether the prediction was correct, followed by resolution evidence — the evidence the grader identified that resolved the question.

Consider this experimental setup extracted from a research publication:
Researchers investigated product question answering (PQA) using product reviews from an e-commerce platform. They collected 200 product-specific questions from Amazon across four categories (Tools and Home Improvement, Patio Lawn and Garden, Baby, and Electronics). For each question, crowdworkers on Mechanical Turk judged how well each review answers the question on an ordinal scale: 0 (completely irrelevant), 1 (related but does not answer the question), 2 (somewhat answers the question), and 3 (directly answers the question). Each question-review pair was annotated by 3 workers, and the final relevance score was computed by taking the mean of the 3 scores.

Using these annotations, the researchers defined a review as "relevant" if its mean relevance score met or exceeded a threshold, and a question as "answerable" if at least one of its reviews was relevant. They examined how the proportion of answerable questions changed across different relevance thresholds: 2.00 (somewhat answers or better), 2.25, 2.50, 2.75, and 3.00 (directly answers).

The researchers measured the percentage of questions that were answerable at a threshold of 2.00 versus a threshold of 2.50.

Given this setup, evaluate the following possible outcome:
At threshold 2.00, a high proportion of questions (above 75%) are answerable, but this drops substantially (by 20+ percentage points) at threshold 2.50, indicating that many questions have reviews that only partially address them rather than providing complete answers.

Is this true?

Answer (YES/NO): YES